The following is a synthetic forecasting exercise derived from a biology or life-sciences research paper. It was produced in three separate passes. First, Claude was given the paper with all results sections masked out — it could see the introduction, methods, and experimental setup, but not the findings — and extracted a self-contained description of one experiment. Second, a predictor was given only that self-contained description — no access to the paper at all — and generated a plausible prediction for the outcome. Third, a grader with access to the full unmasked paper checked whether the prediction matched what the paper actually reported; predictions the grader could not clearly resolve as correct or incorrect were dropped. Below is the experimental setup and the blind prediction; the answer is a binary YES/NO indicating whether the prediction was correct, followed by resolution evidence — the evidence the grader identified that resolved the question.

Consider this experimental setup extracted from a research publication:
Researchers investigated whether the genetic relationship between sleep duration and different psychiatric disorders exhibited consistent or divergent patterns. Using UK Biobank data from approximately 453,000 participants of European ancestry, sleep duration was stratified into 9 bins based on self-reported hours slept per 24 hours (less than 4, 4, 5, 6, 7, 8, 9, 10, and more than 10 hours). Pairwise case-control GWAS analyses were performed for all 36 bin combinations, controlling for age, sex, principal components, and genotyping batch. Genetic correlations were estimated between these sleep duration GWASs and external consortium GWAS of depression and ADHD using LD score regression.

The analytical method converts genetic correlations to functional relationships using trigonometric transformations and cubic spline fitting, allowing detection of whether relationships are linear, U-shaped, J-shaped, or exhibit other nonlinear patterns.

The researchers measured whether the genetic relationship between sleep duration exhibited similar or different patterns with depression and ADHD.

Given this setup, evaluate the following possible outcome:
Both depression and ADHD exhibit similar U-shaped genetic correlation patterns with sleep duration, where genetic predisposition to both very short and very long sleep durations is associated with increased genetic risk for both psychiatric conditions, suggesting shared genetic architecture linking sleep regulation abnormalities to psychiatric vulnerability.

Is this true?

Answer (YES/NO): YES